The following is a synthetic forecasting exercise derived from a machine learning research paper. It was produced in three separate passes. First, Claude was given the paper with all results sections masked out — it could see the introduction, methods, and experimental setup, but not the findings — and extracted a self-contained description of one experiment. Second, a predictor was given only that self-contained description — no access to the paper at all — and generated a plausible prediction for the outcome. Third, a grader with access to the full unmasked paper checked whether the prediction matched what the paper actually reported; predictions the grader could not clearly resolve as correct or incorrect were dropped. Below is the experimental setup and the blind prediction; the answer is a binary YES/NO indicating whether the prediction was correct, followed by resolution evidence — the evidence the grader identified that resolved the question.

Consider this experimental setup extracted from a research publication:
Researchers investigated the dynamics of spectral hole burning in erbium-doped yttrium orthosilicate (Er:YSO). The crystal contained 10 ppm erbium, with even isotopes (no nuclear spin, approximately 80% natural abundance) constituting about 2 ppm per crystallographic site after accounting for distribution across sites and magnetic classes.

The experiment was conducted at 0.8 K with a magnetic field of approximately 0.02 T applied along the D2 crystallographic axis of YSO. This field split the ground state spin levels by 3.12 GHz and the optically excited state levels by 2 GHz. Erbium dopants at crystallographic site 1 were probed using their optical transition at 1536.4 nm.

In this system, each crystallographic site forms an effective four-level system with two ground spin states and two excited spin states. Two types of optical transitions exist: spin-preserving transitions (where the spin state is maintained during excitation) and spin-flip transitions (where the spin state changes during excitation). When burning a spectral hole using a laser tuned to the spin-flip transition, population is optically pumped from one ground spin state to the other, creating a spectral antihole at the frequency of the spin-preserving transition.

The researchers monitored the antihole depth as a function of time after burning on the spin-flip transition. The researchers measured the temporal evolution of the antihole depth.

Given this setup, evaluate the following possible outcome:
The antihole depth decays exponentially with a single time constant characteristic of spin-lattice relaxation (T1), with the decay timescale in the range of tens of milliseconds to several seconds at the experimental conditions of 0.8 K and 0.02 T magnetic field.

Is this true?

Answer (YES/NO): NO